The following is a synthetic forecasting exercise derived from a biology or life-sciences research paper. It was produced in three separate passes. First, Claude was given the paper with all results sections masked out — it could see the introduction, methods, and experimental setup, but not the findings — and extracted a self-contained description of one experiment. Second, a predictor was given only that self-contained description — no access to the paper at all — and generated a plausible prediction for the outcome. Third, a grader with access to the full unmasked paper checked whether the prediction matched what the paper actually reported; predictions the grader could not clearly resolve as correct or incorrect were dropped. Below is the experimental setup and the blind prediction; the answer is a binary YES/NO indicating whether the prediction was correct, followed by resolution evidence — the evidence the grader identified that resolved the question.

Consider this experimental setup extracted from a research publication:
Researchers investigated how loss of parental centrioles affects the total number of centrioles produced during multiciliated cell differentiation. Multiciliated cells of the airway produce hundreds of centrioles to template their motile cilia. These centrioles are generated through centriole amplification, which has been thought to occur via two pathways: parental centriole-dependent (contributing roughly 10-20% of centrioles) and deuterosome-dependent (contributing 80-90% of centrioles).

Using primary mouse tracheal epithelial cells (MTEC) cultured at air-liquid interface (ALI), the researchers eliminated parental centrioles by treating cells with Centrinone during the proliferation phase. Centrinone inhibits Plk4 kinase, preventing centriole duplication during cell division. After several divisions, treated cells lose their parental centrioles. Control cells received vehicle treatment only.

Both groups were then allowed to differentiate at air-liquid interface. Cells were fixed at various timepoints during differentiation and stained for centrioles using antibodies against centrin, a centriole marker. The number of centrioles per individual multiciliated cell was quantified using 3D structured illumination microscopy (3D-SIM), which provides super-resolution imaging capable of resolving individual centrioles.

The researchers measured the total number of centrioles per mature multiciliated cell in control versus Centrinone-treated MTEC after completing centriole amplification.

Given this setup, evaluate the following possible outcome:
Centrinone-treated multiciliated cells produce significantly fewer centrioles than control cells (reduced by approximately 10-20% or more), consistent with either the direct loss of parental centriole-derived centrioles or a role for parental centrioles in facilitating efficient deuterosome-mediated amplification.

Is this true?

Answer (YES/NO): NO